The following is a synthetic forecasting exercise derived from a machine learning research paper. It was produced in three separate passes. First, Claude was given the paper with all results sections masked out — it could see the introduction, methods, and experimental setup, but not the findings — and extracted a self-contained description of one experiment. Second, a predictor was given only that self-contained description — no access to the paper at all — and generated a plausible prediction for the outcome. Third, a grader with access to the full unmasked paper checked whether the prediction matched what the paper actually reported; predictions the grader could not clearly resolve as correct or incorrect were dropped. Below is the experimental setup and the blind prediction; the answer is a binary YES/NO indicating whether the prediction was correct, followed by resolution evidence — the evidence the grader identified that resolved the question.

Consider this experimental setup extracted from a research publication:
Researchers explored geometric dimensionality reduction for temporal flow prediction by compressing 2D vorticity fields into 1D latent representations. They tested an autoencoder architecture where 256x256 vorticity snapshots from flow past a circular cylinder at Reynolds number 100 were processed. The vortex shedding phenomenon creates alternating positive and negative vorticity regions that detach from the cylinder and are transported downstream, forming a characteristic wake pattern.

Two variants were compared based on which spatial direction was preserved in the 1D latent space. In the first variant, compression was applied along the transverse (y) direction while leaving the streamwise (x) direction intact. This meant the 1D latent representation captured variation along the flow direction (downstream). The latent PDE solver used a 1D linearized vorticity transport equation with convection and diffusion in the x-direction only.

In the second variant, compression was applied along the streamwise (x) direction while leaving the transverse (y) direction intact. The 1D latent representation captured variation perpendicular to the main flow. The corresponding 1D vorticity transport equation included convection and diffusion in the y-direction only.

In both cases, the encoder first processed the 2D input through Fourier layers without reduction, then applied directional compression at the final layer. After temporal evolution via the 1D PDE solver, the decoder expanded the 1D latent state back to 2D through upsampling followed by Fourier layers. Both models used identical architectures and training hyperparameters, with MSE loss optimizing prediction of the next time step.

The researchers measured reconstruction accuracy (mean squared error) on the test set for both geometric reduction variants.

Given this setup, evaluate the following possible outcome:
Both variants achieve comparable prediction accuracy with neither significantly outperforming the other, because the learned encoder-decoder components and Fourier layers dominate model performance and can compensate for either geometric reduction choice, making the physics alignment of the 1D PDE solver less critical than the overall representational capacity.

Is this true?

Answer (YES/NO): NO